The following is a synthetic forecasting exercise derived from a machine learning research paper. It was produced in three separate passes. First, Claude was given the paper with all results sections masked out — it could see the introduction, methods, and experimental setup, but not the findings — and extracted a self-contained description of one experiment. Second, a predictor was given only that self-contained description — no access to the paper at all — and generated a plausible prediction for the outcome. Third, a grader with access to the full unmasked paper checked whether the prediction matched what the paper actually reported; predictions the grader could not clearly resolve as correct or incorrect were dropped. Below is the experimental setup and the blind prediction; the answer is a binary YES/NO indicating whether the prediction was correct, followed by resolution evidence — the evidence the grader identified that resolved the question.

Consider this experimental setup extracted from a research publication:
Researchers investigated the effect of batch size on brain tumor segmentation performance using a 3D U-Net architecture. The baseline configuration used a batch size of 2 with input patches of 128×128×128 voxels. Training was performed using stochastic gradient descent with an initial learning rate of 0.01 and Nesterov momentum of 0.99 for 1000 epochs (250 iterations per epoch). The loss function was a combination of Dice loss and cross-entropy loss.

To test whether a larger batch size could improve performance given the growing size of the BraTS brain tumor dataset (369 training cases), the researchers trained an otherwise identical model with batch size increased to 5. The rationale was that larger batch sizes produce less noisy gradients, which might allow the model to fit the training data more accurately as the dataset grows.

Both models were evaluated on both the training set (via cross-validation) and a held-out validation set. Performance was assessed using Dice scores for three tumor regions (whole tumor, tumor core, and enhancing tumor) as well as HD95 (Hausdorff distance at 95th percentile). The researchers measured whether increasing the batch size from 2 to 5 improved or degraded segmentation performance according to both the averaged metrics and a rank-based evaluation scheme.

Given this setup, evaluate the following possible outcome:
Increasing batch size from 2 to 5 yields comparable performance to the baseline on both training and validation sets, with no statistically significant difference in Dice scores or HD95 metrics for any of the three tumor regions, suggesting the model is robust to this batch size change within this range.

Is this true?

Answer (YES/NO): NO